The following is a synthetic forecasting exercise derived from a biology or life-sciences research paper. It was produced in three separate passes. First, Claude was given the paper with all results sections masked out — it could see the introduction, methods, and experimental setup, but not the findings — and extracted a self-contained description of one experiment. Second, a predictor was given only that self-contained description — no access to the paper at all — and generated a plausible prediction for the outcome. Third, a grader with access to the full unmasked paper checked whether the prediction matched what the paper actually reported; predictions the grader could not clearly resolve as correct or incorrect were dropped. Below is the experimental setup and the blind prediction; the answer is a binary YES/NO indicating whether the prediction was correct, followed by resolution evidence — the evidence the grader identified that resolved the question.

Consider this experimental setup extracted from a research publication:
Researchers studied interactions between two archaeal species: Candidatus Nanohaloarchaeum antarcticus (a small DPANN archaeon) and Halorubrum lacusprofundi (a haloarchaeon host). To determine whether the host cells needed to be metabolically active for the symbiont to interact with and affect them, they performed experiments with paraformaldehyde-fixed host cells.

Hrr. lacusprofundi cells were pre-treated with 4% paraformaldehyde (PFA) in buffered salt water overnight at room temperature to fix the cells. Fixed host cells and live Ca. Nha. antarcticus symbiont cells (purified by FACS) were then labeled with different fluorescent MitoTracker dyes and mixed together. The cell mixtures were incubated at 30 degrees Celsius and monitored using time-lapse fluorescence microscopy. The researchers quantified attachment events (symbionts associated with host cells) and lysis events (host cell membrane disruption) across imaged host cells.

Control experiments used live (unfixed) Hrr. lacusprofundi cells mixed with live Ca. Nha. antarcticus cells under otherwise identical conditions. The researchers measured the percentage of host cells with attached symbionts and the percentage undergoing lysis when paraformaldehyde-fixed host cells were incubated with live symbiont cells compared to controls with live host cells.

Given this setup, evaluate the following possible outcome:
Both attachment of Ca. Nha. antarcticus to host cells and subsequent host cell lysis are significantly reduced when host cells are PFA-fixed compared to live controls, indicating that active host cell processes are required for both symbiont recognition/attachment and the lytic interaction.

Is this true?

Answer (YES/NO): YES